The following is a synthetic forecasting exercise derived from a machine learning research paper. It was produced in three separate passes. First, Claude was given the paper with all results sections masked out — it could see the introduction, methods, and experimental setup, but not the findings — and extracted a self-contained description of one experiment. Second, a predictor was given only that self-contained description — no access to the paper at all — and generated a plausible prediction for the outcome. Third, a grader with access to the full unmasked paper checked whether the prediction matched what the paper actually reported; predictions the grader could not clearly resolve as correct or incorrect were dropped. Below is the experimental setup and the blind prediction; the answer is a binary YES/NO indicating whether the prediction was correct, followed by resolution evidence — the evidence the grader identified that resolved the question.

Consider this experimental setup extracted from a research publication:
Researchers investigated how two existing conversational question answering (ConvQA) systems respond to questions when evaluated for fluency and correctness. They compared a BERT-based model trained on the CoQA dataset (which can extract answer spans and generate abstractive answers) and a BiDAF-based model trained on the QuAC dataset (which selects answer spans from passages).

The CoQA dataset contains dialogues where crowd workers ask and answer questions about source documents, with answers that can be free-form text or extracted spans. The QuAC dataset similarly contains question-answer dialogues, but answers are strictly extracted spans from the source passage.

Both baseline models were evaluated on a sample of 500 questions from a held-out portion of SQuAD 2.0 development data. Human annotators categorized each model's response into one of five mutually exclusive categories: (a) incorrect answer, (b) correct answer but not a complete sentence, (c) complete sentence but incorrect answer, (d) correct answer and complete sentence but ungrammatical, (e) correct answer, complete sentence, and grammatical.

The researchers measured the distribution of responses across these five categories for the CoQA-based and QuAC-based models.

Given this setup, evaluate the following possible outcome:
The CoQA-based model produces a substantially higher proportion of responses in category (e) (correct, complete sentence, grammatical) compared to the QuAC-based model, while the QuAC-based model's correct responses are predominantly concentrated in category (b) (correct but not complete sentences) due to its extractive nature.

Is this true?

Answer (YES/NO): NO